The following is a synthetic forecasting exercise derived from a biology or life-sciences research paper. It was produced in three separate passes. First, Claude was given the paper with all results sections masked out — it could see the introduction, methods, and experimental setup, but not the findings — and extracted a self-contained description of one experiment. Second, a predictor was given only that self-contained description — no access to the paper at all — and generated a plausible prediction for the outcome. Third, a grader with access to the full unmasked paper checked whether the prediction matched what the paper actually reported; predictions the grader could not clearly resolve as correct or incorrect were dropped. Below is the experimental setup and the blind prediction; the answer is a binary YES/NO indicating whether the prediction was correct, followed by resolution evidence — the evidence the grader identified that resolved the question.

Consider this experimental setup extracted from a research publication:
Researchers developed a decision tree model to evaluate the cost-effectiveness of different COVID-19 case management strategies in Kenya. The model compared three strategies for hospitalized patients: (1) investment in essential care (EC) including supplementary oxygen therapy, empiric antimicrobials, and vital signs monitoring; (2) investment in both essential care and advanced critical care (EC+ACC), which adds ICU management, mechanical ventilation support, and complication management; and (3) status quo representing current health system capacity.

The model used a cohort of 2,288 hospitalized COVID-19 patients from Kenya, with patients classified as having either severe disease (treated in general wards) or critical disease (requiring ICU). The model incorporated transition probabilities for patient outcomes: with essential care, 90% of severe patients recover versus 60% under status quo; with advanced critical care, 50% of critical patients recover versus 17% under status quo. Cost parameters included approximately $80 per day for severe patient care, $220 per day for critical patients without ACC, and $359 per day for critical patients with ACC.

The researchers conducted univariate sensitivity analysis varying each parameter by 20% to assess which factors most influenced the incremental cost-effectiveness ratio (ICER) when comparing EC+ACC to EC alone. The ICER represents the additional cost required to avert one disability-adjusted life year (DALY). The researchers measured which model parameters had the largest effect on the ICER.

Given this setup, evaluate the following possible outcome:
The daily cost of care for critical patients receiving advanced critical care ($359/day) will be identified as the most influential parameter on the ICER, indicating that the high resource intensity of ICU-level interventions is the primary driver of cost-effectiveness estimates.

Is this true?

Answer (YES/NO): NO